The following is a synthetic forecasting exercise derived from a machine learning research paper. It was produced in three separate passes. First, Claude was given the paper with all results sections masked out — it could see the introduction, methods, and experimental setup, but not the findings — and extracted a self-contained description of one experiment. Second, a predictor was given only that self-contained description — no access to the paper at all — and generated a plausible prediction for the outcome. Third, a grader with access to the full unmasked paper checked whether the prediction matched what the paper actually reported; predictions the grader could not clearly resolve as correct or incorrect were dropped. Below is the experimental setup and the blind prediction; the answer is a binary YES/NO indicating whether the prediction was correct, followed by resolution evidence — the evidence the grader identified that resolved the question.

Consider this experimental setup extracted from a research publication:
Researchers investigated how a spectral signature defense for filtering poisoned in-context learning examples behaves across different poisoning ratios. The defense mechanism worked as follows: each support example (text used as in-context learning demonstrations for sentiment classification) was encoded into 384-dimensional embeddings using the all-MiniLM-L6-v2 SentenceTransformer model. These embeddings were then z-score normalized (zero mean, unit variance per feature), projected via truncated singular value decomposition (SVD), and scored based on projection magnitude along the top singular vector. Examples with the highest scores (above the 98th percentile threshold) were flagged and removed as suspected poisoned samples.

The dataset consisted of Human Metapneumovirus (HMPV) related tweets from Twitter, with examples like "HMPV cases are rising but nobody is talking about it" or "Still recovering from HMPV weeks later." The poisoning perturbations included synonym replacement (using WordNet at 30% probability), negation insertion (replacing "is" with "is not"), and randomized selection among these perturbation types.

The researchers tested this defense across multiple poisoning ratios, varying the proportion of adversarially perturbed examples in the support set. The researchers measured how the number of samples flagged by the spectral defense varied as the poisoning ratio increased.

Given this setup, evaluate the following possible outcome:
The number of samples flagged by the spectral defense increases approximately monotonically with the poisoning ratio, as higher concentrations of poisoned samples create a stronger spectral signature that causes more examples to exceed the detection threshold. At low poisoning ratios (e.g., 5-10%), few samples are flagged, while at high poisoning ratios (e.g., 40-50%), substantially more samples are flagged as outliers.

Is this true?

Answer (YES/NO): NO